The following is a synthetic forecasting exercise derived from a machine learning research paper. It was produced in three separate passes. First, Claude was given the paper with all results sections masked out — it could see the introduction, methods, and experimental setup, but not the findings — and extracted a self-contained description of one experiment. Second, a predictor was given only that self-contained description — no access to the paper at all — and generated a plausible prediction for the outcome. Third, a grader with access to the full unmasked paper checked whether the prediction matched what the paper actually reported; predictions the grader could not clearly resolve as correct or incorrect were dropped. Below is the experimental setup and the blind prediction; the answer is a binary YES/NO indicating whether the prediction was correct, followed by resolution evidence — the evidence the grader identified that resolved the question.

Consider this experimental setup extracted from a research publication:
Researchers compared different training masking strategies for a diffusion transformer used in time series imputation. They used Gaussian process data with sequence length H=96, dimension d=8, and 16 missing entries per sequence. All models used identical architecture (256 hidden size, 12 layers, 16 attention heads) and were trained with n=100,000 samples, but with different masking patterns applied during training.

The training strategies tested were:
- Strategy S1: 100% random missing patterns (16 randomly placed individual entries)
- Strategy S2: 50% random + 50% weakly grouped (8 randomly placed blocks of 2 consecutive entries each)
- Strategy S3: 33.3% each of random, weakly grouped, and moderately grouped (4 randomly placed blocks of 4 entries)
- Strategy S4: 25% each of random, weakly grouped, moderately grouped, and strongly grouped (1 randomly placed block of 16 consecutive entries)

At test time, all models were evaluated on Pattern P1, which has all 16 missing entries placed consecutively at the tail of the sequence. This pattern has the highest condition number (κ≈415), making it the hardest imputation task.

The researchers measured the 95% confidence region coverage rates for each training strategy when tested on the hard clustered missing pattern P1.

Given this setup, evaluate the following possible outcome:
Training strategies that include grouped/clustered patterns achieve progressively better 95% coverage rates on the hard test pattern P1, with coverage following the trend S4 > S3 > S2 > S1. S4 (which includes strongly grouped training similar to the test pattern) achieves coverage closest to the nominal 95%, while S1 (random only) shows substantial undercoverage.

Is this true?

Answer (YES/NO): NO